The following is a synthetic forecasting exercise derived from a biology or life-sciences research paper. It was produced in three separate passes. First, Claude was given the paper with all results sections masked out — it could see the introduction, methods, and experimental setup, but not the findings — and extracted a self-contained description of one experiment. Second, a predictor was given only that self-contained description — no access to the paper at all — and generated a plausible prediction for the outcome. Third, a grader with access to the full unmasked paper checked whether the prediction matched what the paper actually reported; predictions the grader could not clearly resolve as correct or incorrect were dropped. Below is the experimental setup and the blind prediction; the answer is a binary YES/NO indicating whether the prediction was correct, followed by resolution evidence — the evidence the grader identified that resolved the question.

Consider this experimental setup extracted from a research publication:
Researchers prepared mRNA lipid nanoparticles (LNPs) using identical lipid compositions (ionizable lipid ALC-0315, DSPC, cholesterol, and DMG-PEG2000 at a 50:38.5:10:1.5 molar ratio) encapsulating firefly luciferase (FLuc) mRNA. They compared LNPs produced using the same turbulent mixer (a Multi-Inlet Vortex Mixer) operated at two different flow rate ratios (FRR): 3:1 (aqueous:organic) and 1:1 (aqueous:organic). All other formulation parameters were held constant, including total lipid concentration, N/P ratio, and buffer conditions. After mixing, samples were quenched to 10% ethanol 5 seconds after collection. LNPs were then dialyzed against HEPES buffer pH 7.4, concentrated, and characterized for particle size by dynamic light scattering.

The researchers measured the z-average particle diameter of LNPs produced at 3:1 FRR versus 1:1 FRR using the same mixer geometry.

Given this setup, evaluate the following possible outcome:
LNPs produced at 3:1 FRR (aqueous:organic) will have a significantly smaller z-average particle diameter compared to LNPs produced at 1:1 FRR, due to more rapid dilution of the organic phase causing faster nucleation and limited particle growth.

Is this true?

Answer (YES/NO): YES